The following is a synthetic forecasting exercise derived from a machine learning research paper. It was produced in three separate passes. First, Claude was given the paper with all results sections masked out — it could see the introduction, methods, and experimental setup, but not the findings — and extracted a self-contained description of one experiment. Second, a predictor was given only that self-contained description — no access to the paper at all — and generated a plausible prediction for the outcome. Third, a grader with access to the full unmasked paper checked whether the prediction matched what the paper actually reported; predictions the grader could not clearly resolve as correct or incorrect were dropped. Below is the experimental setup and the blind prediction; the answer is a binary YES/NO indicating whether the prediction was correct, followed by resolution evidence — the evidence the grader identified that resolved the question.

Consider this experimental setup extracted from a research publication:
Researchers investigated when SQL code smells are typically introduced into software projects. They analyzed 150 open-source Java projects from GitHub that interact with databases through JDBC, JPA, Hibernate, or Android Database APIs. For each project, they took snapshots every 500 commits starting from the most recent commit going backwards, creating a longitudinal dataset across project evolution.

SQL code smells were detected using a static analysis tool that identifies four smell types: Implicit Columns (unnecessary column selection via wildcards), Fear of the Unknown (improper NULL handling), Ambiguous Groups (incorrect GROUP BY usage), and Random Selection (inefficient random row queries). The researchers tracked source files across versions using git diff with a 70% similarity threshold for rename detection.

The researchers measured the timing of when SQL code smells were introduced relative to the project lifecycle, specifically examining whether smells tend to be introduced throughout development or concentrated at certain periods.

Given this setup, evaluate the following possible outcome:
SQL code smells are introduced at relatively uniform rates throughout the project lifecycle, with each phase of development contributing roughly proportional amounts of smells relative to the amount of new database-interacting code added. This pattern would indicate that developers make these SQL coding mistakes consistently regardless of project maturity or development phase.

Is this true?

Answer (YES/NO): NO